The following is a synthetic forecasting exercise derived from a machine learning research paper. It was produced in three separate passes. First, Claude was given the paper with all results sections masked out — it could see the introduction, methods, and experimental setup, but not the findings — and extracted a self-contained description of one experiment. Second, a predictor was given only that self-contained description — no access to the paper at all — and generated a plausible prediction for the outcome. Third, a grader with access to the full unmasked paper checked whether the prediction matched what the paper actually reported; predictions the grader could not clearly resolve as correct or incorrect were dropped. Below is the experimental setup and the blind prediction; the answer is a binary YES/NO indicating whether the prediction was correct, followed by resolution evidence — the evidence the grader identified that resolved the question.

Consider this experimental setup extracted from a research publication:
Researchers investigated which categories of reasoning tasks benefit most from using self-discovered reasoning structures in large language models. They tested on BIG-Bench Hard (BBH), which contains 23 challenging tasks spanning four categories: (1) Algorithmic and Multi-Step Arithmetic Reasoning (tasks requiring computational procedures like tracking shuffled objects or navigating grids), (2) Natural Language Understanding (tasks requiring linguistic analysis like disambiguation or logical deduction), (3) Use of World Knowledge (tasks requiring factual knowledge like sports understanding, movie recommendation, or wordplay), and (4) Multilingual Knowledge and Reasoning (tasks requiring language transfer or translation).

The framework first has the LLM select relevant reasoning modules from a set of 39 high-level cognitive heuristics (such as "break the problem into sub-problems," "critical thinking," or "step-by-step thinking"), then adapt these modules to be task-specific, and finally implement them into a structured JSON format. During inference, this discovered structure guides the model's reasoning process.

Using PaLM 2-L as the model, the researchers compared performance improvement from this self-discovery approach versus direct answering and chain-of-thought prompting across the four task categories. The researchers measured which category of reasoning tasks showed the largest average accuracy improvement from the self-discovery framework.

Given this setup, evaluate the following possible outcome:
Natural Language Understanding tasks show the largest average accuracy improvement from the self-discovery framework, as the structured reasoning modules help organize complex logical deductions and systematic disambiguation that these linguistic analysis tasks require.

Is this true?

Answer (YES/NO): NO